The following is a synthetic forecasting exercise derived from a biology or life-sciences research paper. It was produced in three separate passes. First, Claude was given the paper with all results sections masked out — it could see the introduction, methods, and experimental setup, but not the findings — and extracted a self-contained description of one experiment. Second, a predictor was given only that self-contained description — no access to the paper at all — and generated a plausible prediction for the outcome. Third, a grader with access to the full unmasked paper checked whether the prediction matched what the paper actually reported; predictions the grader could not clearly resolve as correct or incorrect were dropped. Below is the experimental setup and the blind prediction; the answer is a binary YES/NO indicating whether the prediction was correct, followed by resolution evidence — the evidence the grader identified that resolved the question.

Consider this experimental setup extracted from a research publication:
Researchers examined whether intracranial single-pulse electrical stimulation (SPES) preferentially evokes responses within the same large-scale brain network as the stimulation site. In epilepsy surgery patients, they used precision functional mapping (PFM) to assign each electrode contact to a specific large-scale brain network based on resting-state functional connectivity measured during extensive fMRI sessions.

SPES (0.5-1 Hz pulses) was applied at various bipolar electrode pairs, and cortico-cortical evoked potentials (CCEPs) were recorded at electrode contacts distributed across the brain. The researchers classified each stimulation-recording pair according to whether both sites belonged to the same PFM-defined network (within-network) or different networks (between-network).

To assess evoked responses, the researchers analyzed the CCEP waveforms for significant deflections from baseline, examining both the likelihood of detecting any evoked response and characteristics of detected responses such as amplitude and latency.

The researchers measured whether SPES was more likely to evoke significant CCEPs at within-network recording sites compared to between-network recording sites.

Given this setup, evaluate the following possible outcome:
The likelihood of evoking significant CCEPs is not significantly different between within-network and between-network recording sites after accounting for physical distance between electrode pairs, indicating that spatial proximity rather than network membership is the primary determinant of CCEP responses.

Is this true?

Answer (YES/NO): NO